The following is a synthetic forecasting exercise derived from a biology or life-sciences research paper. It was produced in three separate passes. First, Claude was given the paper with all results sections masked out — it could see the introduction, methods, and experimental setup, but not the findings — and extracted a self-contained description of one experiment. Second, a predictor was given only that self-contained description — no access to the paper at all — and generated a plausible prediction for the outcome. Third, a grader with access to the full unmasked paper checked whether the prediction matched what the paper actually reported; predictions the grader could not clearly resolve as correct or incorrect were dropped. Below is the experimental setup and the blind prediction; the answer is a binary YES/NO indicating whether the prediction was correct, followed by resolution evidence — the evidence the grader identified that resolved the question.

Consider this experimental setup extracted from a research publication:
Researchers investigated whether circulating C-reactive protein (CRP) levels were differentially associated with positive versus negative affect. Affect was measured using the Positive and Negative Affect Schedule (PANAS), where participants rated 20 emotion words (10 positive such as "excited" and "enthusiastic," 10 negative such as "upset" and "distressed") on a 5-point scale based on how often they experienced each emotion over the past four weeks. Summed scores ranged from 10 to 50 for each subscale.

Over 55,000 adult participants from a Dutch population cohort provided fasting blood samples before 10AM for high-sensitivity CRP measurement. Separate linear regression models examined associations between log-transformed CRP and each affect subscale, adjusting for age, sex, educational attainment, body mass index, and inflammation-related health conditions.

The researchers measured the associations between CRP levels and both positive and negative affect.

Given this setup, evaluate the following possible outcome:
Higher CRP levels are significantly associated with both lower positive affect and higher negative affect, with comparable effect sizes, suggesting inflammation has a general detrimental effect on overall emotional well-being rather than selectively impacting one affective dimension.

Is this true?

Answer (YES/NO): NO